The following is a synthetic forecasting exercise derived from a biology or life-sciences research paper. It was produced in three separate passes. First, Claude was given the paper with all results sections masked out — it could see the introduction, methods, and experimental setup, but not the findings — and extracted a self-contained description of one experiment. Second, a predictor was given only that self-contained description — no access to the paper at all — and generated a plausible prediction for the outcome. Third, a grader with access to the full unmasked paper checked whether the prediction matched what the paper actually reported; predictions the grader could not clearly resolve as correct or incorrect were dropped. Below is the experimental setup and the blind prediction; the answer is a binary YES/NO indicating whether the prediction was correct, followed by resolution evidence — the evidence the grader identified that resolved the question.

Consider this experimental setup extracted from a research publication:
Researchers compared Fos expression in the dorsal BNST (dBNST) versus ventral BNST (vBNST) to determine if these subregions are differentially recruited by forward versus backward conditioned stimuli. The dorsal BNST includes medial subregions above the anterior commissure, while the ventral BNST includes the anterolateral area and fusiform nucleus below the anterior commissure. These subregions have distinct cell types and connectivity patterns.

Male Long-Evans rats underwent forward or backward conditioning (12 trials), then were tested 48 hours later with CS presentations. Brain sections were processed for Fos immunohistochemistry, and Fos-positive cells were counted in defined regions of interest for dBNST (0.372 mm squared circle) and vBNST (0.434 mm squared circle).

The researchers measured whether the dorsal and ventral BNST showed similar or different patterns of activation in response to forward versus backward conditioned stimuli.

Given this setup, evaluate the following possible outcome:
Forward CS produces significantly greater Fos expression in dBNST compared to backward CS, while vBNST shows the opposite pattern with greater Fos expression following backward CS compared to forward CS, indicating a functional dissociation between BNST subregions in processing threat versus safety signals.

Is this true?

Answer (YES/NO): NO